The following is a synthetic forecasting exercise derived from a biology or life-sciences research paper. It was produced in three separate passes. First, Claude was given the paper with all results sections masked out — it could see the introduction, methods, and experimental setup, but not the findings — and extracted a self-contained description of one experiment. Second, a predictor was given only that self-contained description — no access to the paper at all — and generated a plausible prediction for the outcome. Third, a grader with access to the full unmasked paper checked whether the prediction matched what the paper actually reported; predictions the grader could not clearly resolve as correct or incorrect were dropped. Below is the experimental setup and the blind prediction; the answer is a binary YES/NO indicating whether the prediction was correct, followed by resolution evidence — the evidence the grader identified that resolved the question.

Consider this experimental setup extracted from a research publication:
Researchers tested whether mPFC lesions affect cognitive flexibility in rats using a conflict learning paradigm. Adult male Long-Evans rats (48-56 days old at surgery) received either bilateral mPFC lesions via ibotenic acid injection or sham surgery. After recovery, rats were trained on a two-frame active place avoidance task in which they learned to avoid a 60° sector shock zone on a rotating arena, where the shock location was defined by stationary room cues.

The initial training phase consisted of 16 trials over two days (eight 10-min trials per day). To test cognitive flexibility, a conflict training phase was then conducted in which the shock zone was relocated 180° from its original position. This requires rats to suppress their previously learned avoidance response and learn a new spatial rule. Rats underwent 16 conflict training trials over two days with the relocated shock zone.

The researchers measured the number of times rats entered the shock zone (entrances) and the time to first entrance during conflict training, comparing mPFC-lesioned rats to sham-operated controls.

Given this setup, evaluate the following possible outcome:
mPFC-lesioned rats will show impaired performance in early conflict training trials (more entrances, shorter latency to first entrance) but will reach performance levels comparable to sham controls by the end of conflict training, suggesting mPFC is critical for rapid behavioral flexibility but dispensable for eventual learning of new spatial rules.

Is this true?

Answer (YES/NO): NO